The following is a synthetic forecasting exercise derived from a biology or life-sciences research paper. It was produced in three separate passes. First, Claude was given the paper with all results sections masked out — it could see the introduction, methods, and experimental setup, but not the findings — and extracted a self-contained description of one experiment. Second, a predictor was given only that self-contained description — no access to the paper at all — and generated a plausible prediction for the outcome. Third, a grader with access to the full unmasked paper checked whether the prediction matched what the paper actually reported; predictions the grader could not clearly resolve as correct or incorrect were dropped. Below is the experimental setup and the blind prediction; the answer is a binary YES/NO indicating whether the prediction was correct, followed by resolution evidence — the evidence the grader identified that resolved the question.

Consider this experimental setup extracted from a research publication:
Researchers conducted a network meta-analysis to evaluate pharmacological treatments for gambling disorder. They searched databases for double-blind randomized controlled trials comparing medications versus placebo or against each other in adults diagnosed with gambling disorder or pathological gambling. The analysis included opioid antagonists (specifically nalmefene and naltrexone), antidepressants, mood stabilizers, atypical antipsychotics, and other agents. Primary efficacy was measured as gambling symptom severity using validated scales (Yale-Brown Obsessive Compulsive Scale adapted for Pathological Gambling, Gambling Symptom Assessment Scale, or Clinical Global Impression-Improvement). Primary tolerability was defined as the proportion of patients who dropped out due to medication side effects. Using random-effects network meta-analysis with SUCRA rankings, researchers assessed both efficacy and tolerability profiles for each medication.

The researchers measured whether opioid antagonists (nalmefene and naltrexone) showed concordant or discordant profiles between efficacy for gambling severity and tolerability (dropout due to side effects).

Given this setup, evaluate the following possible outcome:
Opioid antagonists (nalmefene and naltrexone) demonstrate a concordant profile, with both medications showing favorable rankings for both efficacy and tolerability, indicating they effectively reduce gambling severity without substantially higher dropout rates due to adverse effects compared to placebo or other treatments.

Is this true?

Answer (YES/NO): NO